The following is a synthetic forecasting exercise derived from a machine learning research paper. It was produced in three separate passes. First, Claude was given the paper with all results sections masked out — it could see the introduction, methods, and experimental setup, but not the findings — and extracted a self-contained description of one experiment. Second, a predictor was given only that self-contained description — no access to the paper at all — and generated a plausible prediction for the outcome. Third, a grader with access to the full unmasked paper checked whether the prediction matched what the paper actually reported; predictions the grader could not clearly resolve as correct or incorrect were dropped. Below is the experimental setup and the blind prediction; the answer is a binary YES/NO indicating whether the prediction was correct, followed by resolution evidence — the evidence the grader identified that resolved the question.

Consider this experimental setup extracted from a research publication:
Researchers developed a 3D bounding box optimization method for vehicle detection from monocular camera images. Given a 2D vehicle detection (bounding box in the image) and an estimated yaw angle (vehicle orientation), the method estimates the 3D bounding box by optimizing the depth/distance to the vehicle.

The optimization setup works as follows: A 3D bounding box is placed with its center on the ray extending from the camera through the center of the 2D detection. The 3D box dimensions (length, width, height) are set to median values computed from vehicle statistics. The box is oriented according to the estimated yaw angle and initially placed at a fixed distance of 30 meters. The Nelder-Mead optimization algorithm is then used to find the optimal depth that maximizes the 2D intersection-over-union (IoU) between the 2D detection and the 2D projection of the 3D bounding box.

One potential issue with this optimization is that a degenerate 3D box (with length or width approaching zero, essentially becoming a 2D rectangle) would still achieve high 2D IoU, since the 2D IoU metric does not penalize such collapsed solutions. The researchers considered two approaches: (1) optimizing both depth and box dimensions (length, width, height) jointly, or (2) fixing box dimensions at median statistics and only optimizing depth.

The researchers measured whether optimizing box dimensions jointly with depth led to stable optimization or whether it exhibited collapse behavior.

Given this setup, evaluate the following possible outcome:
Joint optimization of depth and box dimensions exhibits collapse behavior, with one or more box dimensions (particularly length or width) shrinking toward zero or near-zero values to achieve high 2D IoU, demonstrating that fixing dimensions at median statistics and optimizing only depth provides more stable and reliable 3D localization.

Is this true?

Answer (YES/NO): YES